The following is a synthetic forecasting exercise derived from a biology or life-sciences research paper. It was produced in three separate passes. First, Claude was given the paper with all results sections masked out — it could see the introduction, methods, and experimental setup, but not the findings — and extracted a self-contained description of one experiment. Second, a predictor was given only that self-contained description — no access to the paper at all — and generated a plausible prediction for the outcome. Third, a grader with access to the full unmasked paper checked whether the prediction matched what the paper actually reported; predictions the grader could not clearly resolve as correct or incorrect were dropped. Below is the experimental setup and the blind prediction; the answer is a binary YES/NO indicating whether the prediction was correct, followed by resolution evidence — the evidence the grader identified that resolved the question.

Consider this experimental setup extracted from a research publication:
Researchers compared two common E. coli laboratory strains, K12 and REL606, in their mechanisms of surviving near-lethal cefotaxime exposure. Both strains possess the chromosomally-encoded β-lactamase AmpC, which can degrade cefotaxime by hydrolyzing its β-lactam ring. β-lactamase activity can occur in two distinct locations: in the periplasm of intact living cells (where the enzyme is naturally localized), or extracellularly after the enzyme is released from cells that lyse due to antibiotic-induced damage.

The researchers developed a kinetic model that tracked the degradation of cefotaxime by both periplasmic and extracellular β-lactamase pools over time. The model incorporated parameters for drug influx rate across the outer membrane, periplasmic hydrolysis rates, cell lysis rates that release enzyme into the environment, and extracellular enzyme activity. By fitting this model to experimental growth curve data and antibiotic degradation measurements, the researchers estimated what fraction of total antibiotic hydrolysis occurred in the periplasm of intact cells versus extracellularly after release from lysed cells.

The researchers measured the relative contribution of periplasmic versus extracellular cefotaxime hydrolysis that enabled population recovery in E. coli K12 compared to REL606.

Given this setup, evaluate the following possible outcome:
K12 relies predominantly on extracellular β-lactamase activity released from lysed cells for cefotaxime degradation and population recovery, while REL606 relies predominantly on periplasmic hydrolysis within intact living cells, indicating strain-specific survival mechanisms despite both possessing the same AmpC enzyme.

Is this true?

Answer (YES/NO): NO